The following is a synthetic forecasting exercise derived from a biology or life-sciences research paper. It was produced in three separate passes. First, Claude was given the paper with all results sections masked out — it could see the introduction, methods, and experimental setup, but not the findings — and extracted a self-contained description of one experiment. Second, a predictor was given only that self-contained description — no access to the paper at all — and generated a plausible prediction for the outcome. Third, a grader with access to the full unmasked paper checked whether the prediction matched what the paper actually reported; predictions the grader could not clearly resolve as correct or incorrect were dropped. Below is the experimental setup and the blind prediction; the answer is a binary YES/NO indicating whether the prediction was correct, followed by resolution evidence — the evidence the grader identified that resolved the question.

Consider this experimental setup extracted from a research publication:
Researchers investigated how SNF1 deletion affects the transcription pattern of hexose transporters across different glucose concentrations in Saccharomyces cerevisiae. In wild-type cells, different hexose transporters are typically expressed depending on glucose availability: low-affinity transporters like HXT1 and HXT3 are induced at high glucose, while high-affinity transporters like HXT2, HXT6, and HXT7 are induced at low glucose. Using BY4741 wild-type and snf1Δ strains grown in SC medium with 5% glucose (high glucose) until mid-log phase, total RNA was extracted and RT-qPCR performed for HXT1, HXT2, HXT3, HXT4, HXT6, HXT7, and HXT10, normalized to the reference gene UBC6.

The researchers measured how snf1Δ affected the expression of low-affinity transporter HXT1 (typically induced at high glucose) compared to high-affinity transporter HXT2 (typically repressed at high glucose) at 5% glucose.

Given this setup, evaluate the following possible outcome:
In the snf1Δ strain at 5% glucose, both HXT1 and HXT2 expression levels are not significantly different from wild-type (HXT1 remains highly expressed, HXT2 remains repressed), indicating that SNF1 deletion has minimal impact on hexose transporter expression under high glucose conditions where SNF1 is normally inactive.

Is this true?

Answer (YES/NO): NO